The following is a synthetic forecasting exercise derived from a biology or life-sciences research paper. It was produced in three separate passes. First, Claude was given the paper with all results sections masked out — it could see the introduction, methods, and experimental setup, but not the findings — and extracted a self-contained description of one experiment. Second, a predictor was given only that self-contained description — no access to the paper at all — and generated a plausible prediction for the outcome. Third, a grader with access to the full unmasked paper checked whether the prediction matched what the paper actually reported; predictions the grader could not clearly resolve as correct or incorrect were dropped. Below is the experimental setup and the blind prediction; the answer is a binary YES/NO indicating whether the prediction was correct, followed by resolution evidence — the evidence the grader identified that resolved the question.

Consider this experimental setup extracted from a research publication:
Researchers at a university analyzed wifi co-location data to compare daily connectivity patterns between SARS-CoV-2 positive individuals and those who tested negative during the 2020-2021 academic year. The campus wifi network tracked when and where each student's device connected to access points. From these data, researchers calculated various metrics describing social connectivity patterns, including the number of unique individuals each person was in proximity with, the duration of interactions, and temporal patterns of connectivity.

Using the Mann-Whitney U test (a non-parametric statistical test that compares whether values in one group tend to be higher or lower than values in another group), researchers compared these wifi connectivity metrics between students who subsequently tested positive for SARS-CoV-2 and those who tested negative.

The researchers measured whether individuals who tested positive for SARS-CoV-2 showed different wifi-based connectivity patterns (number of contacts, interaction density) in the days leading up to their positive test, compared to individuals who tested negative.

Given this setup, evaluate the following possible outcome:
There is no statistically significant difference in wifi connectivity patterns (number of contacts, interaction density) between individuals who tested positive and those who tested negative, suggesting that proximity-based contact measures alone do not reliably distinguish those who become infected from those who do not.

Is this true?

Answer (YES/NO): NO